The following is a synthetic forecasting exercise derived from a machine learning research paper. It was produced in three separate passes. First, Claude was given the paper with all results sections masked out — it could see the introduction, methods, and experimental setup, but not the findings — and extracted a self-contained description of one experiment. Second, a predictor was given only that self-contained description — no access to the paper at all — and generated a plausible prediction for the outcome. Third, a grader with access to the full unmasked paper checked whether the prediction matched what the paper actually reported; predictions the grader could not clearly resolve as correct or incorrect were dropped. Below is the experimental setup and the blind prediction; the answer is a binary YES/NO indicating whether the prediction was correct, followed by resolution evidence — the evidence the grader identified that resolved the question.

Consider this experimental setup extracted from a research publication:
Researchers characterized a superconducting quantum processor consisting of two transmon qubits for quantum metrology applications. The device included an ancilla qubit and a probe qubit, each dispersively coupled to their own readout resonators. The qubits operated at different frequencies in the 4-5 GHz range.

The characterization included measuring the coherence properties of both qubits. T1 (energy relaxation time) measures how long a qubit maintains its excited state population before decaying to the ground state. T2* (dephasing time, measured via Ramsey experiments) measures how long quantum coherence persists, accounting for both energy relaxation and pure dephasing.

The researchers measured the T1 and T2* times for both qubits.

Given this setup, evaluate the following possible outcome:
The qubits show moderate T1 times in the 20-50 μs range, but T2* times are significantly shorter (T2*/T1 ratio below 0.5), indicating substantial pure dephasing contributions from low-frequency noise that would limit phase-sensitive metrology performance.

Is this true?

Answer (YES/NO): NO